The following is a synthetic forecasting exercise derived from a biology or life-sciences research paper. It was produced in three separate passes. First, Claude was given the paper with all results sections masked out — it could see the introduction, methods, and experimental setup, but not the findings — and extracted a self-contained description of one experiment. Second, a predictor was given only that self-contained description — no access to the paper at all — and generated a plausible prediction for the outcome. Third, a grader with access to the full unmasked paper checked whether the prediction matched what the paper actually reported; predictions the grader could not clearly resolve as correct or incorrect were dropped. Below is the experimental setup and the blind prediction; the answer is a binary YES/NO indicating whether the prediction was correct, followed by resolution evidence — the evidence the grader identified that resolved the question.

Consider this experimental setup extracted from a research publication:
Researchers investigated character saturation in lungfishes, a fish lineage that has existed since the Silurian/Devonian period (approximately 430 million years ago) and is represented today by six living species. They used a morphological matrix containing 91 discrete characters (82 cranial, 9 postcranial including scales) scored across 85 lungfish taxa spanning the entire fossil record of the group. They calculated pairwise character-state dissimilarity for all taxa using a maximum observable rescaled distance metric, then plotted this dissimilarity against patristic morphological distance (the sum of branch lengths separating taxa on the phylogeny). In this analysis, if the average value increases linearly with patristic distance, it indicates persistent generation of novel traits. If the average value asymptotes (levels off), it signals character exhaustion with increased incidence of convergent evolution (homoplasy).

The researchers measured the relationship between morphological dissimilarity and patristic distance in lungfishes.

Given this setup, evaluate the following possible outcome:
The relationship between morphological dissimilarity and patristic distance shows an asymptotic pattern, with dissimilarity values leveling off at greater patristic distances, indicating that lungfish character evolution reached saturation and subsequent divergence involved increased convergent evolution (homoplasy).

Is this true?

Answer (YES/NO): YES